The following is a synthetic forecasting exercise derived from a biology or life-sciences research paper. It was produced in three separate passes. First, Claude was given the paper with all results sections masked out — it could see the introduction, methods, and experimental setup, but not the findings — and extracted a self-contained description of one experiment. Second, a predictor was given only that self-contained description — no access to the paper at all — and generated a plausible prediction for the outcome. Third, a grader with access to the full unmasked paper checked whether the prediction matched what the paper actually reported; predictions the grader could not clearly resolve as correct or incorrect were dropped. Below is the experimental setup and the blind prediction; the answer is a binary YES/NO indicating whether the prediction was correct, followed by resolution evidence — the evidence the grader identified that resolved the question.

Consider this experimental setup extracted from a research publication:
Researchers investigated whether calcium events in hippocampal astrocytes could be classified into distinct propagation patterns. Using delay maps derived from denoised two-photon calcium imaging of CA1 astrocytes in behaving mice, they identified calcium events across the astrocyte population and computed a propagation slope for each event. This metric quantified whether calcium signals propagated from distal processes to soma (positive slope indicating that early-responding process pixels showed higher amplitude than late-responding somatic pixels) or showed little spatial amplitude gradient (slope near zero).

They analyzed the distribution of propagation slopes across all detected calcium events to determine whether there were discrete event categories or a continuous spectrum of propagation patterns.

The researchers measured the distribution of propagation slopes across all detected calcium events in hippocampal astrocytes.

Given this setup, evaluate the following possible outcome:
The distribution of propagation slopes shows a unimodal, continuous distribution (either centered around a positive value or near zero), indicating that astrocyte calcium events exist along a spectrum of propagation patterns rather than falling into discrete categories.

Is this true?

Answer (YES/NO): YES